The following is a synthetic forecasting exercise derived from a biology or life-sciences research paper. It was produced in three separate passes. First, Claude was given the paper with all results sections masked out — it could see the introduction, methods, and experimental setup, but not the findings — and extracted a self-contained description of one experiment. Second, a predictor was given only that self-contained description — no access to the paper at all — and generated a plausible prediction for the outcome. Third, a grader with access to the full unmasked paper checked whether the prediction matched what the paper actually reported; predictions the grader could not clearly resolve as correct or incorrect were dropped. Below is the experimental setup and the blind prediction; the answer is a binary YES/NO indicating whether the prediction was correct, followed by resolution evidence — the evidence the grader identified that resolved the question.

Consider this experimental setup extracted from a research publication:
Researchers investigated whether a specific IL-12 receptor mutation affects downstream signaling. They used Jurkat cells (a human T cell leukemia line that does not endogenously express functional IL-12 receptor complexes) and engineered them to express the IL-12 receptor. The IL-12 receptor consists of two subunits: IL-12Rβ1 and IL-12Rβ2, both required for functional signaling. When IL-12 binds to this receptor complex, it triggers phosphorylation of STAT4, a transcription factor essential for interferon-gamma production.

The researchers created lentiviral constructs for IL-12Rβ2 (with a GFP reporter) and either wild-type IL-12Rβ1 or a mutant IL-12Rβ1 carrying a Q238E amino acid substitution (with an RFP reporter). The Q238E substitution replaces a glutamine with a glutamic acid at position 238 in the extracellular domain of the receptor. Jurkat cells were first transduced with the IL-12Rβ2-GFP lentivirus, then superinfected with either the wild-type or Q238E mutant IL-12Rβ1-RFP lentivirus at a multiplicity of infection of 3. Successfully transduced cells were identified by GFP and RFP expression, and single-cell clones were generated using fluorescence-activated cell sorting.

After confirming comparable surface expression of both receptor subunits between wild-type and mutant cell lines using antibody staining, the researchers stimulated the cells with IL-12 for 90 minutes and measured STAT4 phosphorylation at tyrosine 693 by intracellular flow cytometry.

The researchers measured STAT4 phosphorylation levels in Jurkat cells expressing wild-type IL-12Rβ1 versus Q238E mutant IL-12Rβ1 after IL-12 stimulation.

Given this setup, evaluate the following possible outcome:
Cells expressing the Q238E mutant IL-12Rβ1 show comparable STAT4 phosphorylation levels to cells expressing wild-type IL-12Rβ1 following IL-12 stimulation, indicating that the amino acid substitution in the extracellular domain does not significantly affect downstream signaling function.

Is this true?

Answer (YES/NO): YES